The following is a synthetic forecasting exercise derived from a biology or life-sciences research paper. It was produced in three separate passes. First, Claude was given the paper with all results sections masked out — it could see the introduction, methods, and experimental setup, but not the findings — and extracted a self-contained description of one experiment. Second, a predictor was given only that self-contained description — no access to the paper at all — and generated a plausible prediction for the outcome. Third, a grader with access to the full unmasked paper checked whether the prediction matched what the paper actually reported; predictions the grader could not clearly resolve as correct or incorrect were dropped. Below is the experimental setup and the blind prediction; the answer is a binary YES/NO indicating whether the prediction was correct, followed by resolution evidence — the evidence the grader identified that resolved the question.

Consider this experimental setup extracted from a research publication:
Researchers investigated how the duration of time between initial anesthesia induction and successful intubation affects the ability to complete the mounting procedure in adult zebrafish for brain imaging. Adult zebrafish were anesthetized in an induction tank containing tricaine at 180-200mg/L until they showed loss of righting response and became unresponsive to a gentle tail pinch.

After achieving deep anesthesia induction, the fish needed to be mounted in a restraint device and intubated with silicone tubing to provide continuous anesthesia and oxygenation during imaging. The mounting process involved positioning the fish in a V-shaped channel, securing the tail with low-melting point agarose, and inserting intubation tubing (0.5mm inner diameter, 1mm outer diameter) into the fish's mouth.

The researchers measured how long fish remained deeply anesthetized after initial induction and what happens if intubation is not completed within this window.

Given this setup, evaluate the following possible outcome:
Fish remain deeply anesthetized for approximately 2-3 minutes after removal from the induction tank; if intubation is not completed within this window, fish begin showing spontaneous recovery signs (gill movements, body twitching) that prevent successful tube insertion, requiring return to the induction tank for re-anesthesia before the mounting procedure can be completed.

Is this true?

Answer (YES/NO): NO